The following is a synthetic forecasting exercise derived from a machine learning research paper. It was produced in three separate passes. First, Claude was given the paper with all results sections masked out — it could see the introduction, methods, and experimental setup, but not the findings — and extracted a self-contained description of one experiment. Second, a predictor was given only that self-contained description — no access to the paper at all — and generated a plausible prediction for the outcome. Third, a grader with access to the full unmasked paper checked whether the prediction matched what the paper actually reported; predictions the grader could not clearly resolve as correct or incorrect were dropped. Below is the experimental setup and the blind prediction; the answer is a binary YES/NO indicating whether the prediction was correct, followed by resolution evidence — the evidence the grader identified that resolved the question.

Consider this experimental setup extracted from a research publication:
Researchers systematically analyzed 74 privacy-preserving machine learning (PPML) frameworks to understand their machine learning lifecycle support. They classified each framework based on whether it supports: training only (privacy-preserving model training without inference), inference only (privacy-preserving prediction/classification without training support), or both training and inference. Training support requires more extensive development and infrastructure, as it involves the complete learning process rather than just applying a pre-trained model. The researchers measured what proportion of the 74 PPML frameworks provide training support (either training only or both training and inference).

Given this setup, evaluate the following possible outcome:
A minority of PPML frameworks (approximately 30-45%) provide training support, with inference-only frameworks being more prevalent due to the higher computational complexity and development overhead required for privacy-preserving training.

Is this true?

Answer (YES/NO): NO